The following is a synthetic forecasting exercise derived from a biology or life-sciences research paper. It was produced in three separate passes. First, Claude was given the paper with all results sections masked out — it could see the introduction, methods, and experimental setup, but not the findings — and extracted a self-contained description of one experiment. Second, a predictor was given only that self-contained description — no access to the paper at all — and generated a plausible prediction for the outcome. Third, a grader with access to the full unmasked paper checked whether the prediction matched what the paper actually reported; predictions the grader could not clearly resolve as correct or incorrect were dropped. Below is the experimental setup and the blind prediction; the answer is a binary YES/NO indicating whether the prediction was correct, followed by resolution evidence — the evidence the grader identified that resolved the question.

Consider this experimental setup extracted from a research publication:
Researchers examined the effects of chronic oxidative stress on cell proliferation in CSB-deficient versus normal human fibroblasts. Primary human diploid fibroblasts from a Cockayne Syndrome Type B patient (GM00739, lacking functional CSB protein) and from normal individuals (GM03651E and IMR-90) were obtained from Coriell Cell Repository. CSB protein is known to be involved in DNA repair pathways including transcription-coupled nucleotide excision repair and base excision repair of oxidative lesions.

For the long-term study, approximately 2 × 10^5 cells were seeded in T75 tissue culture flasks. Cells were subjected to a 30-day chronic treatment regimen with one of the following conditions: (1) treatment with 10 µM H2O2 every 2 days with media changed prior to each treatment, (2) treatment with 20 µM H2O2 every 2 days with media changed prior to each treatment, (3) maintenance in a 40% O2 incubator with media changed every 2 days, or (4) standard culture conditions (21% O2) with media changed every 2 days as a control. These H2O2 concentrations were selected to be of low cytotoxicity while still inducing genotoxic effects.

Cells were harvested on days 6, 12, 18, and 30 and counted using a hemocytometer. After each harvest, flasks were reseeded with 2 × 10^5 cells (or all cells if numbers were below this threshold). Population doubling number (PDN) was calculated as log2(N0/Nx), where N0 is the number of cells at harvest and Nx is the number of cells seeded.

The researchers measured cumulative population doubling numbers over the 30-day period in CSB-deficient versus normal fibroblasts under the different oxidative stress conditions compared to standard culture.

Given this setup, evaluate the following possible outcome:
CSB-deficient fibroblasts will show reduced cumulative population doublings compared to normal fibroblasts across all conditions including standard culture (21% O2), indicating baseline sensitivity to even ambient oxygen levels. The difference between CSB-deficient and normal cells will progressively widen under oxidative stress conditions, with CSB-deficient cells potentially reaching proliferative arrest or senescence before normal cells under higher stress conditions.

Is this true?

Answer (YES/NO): NO